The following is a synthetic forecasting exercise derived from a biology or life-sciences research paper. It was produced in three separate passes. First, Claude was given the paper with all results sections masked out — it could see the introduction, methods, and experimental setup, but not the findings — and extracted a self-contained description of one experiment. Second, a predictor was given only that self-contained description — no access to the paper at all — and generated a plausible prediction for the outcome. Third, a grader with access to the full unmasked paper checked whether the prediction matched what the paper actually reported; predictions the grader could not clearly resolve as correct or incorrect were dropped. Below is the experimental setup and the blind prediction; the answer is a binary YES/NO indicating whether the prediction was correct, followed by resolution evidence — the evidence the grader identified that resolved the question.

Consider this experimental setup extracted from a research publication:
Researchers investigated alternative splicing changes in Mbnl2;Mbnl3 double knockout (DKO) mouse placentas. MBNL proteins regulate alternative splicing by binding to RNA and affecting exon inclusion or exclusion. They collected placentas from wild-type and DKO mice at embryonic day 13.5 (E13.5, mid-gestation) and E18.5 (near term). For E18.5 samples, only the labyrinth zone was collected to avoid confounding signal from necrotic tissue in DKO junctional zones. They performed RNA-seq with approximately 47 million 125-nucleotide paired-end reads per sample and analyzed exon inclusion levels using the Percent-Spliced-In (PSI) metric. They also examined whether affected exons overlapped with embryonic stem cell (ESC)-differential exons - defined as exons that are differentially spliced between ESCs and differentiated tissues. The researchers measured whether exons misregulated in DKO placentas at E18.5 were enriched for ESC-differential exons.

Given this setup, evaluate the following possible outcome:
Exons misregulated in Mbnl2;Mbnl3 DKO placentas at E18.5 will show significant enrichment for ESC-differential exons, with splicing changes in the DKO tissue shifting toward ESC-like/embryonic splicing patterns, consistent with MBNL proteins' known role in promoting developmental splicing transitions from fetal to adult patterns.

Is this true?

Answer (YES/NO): YES